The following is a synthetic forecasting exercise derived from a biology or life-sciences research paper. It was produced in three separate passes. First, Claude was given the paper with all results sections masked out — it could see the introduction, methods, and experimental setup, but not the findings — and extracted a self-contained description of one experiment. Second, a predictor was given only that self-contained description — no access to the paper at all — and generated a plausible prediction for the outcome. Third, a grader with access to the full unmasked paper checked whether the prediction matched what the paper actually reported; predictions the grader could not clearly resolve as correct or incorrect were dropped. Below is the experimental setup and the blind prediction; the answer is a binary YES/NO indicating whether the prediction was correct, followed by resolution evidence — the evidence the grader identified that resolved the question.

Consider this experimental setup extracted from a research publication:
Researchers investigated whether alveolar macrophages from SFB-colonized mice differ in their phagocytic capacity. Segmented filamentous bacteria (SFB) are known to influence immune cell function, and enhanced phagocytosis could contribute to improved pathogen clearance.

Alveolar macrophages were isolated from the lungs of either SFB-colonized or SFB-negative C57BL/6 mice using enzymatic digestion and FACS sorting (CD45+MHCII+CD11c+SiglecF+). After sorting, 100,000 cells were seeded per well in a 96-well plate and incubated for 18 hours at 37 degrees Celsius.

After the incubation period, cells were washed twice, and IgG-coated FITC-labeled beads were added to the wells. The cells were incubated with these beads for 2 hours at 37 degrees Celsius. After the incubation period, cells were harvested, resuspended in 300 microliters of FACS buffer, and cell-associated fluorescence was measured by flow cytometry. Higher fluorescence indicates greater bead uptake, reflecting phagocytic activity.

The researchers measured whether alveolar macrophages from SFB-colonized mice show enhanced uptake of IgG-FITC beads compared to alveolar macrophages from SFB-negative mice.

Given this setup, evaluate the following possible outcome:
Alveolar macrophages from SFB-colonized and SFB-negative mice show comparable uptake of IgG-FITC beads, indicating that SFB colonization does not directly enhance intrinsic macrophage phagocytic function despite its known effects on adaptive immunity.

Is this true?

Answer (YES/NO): NO